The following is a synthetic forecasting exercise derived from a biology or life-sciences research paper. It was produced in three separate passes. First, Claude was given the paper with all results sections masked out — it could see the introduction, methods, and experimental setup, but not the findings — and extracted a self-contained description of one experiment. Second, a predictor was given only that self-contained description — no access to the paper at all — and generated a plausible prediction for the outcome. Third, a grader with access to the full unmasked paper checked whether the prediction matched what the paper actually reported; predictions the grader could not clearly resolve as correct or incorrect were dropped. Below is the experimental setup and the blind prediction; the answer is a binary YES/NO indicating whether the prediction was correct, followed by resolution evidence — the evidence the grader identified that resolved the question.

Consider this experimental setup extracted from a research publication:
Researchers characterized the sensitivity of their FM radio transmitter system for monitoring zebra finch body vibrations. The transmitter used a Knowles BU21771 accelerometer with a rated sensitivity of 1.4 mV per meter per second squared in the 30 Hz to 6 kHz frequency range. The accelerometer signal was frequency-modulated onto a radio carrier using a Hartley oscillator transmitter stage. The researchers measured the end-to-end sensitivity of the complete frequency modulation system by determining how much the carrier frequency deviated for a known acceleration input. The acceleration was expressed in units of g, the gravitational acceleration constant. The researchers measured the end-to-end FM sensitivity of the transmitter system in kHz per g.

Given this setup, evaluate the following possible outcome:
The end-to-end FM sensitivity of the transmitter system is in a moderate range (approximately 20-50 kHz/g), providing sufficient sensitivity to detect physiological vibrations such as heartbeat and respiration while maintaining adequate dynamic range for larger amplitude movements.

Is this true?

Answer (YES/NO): NO